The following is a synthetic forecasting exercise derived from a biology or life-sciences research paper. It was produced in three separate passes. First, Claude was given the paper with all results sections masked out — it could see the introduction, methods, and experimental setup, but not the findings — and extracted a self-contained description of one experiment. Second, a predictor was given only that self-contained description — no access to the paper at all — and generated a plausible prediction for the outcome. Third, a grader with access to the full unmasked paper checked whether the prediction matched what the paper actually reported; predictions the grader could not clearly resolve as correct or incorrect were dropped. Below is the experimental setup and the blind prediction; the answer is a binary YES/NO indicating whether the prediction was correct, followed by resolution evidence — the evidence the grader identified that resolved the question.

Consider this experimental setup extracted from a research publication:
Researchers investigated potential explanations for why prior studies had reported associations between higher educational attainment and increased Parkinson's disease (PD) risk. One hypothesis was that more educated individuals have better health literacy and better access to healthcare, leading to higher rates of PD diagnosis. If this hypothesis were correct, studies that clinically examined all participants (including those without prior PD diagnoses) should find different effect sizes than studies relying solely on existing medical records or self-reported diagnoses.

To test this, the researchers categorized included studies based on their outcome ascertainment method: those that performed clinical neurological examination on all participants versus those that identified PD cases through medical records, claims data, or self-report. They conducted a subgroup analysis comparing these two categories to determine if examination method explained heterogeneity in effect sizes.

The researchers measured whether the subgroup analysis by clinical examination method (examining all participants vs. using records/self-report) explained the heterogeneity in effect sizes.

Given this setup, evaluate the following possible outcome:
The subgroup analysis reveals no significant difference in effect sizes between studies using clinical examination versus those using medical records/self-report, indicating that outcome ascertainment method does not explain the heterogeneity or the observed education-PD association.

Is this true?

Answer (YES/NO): YES